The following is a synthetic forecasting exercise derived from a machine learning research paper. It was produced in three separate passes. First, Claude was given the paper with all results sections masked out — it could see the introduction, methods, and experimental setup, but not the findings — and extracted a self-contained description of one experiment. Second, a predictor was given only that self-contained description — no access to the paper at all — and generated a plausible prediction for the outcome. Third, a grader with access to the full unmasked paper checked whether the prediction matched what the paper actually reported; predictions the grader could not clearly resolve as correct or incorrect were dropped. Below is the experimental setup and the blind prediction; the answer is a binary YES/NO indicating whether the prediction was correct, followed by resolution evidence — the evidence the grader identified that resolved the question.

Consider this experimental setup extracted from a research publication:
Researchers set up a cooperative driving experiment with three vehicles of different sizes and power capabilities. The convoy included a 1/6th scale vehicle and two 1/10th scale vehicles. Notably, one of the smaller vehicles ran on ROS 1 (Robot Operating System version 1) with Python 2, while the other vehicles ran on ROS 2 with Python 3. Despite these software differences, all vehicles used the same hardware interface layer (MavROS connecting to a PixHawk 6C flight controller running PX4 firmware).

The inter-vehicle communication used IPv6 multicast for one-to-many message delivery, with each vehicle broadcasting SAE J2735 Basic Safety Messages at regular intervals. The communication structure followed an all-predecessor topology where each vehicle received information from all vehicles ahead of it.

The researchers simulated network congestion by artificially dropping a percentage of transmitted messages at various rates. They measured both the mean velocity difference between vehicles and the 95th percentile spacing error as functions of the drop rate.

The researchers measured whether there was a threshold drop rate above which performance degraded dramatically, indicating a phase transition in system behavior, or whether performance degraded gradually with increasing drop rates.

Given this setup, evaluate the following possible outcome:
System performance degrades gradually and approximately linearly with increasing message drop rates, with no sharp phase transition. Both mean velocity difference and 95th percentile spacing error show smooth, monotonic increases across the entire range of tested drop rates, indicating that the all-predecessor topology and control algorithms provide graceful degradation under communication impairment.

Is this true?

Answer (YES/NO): NO